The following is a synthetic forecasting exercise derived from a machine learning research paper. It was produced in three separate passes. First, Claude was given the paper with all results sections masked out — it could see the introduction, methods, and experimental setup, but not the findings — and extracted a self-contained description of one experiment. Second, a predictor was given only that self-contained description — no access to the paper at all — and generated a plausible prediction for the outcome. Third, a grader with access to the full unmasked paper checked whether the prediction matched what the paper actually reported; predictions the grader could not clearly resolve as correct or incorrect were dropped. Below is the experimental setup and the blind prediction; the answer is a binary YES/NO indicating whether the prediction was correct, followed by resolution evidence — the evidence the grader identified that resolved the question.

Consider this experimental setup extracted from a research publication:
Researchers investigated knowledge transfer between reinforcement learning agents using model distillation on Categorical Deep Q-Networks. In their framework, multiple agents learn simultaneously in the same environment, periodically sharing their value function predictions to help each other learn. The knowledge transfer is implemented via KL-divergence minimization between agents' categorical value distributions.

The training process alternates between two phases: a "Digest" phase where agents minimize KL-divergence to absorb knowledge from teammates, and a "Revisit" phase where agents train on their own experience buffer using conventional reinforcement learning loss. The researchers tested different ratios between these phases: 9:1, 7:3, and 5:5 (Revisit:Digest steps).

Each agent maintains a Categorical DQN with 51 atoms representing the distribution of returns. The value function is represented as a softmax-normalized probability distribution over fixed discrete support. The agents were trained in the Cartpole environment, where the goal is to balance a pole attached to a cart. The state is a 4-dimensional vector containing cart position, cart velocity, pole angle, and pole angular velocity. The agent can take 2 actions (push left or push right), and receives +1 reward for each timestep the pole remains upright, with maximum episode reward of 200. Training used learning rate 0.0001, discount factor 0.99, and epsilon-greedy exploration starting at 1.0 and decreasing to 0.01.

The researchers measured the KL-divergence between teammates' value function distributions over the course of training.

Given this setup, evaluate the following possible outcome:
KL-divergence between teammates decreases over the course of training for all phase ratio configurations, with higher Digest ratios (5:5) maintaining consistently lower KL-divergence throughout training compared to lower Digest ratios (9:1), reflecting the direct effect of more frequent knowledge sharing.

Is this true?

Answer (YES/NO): NO